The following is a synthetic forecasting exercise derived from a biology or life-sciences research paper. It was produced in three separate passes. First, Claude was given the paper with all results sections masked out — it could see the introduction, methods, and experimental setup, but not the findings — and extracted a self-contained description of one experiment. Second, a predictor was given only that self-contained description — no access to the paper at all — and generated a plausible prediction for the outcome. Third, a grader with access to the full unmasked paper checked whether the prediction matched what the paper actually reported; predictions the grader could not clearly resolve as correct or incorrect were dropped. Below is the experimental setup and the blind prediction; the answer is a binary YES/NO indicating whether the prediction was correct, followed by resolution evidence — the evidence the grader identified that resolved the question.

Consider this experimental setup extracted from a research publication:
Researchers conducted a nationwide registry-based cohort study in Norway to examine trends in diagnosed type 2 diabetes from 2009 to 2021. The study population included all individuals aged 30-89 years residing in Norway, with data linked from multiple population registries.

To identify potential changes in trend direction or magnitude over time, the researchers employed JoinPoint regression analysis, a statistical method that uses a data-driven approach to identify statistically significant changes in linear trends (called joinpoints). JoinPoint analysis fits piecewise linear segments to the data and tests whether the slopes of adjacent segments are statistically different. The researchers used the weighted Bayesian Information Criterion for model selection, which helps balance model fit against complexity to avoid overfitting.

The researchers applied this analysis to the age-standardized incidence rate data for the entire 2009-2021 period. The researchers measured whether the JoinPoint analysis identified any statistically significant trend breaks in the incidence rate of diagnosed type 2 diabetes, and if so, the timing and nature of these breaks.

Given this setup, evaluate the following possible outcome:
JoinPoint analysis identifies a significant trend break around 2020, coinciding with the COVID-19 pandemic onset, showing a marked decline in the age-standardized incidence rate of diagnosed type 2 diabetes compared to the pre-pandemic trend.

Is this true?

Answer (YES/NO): NO